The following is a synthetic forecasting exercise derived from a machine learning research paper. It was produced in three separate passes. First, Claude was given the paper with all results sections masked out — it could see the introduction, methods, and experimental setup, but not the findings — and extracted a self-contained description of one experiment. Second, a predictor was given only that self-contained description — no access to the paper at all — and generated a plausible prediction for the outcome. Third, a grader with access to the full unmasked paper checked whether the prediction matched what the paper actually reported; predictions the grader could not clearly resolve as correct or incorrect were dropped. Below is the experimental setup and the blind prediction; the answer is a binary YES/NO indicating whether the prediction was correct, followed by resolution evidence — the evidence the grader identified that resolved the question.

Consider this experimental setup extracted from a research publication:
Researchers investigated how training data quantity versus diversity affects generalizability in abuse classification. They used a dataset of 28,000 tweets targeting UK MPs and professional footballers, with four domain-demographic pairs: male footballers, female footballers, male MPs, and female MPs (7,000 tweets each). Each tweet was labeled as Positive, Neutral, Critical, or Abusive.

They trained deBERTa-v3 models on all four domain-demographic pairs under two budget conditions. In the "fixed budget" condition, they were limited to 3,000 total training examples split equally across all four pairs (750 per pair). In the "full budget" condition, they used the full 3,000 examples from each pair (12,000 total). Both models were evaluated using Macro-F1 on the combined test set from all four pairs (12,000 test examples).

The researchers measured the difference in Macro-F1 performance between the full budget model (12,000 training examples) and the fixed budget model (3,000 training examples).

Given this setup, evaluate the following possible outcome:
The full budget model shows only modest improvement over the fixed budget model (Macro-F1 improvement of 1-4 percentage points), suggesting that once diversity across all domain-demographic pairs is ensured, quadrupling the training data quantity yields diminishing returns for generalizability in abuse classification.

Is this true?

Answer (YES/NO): YES